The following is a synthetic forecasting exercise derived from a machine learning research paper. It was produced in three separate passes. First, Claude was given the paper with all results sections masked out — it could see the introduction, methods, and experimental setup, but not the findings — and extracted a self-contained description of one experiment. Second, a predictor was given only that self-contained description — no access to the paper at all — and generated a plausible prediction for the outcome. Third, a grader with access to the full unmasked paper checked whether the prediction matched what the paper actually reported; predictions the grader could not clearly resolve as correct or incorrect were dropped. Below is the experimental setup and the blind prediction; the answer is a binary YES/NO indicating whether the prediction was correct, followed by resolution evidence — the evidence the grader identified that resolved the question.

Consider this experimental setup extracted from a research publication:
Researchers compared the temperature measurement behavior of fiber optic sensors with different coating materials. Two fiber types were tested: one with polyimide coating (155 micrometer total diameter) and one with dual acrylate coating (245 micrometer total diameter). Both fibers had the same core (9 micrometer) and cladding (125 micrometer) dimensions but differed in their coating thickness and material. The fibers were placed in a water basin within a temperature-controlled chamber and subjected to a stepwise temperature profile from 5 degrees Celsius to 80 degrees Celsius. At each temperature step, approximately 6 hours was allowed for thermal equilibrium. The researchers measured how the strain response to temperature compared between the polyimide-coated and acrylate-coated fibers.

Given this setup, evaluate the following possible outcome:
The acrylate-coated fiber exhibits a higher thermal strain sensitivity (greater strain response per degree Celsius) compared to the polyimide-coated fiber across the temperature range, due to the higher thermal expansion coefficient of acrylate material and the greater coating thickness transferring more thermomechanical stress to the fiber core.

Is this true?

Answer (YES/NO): NO